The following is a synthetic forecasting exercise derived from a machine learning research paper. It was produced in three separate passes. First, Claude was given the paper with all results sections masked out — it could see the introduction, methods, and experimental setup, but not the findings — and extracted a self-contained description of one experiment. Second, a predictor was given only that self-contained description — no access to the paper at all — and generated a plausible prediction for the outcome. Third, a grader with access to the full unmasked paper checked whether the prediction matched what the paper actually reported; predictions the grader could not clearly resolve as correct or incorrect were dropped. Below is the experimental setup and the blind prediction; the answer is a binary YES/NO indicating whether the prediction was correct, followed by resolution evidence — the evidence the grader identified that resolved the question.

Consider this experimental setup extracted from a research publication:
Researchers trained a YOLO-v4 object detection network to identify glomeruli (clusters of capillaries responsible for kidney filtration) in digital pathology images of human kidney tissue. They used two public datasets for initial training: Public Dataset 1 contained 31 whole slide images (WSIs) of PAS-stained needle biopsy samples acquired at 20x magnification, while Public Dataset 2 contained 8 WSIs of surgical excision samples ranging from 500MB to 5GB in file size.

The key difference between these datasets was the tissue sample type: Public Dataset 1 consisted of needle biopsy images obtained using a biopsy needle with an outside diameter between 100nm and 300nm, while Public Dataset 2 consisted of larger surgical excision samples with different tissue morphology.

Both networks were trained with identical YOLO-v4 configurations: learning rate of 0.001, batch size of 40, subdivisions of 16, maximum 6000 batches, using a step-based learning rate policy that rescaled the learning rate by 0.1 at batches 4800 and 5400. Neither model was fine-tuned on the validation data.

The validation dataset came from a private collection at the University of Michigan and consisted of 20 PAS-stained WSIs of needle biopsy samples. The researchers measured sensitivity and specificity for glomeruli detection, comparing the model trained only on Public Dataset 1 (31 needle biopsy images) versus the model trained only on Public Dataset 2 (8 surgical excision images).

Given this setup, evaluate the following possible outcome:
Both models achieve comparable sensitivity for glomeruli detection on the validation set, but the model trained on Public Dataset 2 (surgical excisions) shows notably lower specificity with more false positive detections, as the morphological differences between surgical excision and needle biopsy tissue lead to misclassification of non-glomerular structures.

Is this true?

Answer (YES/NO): NO